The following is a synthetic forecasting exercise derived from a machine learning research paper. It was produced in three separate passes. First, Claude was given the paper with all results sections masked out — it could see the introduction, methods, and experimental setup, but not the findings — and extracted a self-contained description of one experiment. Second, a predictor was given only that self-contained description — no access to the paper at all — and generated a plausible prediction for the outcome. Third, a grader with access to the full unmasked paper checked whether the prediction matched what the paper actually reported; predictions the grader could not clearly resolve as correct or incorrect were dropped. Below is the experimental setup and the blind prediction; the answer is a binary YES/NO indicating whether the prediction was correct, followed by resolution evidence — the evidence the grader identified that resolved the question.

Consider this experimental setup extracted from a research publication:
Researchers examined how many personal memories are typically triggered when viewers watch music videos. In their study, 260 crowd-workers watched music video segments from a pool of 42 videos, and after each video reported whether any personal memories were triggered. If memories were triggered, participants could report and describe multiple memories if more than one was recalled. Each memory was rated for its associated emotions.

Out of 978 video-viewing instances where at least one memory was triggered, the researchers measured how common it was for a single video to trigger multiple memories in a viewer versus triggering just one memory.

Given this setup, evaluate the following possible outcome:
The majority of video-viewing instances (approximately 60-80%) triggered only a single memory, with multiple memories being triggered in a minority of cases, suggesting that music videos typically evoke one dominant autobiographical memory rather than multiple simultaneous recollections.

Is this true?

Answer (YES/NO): NO